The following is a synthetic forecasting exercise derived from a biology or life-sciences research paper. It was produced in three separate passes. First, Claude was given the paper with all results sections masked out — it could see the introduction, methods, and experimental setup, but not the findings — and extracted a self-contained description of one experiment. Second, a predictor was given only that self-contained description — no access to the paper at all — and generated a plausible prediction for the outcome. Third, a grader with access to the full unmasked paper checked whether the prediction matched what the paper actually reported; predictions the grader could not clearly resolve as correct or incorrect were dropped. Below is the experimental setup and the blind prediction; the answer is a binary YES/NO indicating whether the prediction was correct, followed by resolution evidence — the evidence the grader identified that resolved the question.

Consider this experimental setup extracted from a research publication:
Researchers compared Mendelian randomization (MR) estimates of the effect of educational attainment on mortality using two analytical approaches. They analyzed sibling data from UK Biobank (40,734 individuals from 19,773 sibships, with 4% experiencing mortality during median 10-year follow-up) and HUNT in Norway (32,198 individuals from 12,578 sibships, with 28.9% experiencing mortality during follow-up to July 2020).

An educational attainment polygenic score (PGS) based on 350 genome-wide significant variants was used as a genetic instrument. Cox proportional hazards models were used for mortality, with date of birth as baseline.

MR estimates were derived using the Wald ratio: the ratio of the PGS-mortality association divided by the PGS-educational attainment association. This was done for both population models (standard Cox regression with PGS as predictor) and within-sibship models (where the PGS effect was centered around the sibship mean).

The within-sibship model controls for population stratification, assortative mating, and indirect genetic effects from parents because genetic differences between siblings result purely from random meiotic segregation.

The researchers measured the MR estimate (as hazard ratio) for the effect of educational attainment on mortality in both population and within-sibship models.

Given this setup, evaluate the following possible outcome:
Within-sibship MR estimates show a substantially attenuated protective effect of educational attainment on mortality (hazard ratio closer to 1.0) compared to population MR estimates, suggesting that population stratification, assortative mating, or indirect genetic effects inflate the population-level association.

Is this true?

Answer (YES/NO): NO